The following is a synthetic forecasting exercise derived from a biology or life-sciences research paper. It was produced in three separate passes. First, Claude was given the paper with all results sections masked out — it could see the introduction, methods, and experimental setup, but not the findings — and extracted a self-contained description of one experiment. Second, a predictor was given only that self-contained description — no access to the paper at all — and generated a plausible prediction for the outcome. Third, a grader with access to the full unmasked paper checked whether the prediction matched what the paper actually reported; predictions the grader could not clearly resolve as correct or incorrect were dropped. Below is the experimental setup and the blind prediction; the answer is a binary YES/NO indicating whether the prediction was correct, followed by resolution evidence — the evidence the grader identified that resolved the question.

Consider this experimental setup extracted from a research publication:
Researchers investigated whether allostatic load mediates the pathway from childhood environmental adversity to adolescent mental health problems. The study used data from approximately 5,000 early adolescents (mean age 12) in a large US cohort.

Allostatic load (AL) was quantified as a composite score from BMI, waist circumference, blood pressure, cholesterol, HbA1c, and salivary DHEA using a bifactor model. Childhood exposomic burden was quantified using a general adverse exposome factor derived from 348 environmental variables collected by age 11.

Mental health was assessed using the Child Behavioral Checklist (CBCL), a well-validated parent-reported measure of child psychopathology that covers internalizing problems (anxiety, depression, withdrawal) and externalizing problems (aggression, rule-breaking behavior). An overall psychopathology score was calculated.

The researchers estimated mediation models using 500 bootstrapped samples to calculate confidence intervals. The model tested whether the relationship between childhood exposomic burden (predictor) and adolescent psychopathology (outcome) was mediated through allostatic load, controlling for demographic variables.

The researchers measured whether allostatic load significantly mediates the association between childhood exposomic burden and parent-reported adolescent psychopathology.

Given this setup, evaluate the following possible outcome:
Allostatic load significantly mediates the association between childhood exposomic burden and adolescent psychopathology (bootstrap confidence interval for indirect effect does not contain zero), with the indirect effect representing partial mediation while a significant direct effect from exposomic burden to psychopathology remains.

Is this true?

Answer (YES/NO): YES